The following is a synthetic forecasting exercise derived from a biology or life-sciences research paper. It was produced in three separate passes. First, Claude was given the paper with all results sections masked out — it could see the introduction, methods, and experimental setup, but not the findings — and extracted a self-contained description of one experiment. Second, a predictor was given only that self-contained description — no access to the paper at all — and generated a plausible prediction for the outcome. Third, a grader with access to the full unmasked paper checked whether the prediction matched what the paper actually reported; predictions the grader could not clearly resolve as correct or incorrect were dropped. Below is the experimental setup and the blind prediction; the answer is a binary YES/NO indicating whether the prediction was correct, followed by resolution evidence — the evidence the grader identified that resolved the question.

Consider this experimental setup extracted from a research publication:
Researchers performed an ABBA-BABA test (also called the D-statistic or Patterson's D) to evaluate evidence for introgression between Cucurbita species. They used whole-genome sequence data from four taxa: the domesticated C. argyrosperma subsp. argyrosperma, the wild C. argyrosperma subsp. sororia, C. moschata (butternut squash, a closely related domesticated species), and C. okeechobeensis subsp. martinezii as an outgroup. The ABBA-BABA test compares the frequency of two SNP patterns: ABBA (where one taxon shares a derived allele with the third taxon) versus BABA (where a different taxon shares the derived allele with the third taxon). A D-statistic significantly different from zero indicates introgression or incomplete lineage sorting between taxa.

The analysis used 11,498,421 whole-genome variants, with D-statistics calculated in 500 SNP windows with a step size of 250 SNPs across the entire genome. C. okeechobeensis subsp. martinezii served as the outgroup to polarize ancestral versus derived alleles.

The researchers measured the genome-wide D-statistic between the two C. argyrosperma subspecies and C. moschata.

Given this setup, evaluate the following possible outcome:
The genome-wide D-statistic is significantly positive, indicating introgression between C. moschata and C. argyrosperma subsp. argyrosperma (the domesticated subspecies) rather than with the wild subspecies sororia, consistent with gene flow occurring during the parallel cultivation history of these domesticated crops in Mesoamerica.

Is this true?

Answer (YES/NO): YES